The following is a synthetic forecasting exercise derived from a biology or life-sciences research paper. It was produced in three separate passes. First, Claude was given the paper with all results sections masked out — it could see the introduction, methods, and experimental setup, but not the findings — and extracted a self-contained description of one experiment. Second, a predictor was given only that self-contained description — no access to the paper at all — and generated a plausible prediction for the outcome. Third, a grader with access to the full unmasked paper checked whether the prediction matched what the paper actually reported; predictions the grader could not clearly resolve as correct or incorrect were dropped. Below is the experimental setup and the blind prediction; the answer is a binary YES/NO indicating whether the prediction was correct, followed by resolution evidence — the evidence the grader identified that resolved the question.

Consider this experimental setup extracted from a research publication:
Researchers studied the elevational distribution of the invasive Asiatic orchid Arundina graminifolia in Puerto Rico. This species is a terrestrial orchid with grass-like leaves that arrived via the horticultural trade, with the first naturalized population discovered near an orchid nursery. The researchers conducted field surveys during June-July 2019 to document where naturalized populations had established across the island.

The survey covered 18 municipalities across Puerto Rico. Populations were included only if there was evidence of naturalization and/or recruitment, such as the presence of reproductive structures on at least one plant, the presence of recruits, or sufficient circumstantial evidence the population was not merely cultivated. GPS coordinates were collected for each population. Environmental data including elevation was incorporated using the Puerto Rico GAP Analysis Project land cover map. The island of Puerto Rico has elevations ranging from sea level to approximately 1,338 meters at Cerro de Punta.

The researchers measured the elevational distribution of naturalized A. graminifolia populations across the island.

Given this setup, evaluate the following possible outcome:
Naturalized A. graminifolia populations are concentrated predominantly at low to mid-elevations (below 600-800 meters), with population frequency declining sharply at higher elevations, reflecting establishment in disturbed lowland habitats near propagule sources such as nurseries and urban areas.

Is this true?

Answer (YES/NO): NO